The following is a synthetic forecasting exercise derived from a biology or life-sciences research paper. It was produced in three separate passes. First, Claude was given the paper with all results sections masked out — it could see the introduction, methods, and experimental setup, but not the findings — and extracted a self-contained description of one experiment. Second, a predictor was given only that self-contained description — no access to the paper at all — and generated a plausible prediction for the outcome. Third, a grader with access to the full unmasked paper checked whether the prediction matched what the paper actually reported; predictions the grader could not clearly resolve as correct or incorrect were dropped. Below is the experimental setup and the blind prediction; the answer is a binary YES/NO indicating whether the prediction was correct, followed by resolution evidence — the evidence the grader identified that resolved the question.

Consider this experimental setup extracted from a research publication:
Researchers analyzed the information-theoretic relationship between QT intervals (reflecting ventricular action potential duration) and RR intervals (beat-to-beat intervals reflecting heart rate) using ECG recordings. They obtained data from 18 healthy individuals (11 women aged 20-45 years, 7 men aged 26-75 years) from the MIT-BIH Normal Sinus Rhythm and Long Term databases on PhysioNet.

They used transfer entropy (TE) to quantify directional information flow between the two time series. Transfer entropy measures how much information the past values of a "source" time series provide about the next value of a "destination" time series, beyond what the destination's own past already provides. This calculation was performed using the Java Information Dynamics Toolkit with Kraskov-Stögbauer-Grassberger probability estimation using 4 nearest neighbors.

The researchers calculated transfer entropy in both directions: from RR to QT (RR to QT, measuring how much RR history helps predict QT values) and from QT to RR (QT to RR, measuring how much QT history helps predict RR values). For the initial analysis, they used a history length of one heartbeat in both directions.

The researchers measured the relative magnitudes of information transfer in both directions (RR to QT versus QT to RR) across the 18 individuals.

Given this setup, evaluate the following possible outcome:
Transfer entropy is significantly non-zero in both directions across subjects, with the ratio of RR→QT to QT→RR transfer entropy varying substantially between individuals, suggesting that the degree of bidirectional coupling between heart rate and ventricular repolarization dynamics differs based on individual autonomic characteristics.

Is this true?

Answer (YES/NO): NO